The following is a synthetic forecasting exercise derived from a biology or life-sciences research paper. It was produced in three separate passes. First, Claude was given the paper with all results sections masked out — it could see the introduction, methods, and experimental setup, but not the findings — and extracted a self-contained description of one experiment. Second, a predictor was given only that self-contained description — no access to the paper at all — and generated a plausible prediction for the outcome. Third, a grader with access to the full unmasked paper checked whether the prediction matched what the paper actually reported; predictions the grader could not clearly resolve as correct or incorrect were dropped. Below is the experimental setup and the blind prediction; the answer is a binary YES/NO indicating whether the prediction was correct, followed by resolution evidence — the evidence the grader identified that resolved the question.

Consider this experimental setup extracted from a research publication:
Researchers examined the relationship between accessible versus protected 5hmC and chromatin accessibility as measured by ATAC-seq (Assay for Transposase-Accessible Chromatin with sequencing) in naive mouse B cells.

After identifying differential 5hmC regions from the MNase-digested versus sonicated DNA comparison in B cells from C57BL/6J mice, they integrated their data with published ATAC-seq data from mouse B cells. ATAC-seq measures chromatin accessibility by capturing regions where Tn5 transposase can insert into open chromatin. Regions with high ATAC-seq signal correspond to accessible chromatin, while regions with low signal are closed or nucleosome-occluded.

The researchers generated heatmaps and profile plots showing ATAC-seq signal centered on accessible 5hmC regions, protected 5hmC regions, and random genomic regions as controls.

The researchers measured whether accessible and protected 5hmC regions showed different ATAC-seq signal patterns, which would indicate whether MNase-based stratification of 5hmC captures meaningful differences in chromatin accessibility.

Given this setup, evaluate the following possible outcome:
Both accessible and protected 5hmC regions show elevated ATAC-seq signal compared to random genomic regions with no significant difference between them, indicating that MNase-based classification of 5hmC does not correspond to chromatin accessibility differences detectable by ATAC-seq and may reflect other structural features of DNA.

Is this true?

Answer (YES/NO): NO